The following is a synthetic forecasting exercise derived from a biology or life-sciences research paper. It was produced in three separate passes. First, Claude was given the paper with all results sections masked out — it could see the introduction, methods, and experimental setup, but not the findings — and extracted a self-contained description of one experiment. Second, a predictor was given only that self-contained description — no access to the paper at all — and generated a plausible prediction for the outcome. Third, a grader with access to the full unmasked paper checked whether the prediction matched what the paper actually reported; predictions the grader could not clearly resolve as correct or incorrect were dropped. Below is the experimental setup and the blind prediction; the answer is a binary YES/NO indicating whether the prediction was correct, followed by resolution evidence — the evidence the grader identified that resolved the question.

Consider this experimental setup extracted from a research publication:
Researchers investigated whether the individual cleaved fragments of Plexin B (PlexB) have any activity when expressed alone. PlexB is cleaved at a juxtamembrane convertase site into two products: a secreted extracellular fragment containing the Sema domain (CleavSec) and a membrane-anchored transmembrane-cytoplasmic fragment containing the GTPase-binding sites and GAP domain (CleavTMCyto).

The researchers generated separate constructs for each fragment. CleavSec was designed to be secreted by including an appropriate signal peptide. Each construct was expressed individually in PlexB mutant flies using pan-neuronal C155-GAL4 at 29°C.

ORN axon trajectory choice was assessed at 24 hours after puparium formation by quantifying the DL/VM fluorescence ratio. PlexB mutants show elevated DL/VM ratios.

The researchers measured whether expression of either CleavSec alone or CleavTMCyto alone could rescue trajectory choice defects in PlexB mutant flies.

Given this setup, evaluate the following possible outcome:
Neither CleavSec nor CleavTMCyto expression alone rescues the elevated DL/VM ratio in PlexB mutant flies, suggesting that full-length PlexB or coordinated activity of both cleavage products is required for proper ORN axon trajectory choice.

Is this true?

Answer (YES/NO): YES